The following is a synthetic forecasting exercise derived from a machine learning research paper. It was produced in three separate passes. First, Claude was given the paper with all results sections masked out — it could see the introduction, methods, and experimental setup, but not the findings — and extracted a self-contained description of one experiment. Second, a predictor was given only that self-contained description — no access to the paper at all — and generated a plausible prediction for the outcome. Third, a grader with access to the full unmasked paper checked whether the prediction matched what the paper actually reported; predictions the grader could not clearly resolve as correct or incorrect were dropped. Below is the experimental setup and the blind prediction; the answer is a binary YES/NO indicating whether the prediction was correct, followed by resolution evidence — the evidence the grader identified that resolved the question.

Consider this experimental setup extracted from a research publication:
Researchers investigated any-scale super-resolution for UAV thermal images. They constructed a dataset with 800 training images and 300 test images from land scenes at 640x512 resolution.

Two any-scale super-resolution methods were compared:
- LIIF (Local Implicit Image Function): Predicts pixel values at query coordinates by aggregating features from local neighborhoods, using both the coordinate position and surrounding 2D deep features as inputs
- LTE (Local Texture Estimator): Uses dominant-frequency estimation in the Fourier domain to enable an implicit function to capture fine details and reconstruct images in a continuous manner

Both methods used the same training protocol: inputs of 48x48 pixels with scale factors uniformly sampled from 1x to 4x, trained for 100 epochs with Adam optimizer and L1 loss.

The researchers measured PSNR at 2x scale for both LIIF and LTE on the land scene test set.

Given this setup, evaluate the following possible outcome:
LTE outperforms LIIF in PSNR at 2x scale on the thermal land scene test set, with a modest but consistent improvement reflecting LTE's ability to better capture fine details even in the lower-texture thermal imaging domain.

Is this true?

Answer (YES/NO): YES